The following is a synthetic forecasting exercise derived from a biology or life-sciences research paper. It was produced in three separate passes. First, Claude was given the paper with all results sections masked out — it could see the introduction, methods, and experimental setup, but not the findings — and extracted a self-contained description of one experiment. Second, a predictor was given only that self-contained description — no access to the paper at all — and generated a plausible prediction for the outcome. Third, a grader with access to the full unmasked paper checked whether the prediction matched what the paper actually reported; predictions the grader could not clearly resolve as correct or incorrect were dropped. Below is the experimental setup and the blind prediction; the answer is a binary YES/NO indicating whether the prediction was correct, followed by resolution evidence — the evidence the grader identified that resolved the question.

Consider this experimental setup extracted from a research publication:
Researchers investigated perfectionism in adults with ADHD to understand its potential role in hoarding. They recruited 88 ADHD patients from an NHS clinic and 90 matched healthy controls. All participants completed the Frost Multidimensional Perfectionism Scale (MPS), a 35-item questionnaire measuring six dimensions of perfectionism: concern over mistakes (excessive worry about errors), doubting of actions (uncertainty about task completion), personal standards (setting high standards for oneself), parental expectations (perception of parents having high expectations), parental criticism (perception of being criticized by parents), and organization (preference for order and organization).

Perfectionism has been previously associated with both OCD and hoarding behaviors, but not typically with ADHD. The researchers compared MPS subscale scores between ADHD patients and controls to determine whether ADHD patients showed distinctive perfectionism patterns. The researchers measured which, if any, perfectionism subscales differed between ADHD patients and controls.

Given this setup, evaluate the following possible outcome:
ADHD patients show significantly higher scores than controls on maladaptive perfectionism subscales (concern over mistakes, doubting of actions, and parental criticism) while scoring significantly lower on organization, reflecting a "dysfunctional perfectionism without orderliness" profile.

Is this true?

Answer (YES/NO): NO